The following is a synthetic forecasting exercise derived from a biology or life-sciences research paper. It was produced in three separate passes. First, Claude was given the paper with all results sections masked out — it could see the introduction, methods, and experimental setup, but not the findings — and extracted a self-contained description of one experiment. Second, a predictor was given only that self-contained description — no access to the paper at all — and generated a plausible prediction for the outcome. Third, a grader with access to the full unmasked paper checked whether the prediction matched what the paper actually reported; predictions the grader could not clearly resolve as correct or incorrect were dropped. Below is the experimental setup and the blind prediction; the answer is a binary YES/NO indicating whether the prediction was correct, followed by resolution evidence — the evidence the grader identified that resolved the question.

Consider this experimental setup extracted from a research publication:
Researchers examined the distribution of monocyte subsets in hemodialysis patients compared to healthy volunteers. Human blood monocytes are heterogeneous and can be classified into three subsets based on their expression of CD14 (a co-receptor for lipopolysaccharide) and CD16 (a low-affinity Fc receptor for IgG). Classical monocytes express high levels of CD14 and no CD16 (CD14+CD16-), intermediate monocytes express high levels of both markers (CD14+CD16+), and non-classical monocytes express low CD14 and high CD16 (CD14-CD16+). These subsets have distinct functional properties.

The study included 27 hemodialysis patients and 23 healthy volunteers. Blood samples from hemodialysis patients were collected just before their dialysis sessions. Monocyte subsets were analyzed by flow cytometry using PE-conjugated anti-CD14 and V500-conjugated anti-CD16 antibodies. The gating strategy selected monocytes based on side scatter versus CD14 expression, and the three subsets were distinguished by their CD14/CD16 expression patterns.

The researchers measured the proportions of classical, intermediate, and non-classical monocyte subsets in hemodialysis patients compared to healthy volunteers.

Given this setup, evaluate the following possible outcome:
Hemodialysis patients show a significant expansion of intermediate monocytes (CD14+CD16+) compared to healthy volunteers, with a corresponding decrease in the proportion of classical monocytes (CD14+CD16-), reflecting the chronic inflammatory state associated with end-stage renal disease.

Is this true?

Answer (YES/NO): NO